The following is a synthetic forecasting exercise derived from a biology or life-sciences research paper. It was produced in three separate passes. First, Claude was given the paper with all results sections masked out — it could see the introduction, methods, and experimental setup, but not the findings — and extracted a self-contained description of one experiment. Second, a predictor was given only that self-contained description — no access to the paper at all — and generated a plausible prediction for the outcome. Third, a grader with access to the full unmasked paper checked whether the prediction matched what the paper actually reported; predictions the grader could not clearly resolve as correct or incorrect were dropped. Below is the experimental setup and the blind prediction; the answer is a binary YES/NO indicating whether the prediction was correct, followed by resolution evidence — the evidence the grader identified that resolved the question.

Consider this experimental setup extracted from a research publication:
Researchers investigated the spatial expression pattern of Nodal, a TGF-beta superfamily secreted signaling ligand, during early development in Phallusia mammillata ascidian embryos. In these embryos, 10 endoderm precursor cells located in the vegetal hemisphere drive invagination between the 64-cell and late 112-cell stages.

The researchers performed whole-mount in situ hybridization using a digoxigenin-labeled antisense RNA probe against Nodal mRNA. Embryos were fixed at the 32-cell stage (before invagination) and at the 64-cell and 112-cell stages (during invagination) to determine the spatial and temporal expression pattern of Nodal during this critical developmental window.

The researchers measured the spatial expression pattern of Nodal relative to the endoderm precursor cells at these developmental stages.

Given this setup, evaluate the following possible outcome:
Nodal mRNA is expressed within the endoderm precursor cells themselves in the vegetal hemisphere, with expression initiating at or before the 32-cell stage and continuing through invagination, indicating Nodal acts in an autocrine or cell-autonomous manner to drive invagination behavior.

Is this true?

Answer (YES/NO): NO